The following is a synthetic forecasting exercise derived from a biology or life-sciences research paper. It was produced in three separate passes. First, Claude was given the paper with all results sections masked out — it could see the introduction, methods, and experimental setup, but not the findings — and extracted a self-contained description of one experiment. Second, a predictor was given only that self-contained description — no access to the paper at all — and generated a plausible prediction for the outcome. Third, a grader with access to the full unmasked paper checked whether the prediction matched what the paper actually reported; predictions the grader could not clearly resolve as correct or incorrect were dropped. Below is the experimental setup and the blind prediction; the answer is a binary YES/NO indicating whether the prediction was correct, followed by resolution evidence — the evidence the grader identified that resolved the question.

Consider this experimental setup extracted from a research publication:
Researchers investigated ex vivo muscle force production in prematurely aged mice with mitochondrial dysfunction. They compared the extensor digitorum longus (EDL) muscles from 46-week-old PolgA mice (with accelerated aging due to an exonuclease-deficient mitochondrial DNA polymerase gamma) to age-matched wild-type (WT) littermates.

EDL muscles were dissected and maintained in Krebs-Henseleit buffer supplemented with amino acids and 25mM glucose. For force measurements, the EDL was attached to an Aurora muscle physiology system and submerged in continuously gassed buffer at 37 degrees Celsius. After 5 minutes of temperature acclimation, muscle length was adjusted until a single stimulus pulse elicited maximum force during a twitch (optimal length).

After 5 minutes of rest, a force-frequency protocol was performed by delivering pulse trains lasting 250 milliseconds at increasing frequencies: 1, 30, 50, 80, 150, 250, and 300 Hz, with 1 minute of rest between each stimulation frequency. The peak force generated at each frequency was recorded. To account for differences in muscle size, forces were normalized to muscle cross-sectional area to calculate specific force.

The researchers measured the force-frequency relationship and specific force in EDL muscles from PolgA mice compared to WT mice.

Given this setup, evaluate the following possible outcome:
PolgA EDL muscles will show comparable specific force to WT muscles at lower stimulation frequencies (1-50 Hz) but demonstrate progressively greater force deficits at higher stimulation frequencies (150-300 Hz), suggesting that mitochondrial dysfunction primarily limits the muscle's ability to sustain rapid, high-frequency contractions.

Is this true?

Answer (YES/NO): NO